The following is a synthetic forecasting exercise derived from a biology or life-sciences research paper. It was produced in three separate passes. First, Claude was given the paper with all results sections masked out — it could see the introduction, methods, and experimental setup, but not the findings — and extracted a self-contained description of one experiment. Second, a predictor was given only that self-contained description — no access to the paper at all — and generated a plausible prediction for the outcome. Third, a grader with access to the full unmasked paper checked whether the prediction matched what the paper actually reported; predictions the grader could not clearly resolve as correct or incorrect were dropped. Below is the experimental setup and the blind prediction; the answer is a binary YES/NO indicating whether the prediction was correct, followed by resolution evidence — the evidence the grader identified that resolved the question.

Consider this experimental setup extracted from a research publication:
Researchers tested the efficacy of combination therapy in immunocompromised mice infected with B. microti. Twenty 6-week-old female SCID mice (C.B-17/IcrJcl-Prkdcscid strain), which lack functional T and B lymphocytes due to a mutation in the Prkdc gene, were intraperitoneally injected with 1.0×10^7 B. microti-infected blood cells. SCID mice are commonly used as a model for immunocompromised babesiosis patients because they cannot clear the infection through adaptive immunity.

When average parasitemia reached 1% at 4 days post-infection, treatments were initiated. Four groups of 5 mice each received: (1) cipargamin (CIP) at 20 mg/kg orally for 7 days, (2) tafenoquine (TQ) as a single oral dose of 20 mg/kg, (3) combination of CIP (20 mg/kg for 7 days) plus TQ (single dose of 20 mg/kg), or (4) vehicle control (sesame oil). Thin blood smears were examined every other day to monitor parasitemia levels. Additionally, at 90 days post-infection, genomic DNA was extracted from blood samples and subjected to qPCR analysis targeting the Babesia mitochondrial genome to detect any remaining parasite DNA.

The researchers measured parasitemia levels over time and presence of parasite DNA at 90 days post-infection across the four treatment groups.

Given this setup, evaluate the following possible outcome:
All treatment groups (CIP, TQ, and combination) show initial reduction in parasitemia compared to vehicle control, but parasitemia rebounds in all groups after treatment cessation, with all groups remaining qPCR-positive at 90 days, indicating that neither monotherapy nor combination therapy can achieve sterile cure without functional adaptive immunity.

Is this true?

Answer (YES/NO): NO